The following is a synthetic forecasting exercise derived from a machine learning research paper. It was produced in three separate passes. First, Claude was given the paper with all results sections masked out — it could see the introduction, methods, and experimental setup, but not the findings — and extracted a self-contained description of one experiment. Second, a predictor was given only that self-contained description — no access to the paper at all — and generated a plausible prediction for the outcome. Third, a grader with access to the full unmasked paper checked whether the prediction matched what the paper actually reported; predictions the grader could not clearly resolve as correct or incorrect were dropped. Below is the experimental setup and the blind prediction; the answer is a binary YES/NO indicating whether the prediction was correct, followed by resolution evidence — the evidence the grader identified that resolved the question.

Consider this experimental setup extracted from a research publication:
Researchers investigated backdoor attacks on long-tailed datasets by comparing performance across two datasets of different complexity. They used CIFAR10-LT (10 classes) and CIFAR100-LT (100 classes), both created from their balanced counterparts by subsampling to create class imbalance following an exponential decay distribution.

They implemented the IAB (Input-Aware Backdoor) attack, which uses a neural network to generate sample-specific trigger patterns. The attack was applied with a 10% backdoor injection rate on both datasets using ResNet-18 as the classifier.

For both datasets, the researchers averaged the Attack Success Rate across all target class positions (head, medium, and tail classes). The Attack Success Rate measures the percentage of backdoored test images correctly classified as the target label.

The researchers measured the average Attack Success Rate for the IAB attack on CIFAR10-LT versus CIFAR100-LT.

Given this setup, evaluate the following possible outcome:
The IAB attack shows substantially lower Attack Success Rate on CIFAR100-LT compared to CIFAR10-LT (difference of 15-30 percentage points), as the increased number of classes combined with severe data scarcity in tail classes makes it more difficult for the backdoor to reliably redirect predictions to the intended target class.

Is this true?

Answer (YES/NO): NO